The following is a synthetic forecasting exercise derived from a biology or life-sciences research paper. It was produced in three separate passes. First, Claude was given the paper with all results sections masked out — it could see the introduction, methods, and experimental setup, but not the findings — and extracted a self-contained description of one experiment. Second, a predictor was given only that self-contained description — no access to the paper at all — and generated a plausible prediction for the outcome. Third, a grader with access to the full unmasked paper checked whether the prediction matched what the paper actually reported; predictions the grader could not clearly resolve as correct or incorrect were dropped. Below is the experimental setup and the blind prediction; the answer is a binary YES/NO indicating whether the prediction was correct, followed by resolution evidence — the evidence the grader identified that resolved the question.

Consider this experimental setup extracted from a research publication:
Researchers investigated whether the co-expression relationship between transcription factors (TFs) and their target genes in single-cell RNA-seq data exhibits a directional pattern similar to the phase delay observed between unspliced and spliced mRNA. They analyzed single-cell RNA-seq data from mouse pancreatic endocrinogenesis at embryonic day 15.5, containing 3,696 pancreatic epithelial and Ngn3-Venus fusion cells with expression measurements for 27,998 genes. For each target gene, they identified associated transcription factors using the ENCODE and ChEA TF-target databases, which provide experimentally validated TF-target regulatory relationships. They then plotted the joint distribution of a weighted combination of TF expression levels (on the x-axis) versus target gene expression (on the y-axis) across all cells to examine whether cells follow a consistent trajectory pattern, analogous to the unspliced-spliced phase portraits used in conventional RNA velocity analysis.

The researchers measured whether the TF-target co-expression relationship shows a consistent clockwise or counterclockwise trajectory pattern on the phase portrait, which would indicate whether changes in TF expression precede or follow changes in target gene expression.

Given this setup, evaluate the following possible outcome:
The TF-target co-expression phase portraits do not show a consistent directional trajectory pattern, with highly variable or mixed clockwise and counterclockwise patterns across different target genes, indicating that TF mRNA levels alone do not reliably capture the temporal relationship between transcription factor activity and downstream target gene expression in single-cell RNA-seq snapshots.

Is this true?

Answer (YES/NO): NO